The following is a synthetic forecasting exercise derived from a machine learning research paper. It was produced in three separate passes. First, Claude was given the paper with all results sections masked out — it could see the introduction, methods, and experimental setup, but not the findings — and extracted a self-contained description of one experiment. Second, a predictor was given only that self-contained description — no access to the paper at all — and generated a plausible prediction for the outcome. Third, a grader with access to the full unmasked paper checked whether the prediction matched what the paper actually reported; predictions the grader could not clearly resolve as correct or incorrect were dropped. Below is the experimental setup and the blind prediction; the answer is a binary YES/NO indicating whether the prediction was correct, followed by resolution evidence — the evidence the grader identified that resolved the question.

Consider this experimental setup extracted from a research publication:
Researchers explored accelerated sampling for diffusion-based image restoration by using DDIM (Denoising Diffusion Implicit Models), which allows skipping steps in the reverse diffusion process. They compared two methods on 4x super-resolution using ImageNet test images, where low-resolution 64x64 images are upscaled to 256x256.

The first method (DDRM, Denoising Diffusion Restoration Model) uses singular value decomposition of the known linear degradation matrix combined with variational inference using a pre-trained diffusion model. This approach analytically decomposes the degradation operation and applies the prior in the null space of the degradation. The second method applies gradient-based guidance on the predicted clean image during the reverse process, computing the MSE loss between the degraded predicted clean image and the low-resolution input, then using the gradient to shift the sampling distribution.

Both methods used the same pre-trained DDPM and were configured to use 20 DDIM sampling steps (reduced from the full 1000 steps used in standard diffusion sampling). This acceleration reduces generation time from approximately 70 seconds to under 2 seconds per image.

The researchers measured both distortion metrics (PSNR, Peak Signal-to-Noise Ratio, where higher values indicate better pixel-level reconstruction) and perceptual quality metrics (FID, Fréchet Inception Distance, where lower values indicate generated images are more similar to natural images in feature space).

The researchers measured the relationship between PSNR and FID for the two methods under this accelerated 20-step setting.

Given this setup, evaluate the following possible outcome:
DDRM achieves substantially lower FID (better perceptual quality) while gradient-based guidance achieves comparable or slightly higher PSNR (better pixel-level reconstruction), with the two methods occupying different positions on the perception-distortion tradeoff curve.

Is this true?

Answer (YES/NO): NO